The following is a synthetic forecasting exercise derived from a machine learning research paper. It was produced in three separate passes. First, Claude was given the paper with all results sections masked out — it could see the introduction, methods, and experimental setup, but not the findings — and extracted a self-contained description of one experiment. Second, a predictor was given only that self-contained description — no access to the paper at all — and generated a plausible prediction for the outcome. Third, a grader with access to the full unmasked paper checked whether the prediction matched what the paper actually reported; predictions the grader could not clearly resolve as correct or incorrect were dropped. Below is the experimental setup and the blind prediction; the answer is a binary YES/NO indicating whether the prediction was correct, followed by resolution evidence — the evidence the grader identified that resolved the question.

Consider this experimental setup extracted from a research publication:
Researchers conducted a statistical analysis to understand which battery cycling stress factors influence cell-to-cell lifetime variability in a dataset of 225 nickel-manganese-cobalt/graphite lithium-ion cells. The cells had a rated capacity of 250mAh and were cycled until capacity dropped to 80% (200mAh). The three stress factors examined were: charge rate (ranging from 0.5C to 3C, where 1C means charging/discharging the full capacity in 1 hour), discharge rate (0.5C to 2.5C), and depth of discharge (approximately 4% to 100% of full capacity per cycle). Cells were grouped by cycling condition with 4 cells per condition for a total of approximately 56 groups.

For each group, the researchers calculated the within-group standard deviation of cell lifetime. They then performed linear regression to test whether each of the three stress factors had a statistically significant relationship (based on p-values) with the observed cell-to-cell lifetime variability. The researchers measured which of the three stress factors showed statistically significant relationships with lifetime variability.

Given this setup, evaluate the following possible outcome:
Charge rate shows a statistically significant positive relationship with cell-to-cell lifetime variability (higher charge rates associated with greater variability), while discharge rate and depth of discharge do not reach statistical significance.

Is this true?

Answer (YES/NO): NO